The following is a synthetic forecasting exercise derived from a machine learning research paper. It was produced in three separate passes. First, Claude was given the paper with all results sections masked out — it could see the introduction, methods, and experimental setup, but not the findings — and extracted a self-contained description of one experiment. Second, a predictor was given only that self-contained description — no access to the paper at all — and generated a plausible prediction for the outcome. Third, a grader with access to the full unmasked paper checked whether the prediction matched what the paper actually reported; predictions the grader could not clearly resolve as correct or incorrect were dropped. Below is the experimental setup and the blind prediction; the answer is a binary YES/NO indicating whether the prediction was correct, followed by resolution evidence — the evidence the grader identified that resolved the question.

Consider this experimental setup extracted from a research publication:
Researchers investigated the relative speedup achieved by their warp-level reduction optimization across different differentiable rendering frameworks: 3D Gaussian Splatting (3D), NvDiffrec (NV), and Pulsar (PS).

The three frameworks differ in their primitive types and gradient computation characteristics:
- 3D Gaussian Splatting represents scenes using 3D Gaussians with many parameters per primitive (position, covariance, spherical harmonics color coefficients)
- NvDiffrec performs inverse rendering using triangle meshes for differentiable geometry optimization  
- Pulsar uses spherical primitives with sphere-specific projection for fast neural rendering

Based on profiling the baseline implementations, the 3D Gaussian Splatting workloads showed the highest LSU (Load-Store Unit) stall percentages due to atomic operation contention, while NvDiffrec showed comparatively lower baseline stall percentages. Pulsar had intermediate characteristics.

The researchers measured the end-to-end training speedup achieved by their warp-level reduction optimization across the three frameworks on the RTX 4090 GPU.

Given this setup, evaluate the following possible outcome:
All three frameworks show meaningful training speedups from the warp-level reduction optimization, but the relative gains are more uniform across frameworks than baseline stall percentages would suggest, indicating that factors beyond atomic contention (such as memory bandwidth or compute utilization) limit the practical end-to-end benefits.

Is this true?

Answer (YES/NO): NO